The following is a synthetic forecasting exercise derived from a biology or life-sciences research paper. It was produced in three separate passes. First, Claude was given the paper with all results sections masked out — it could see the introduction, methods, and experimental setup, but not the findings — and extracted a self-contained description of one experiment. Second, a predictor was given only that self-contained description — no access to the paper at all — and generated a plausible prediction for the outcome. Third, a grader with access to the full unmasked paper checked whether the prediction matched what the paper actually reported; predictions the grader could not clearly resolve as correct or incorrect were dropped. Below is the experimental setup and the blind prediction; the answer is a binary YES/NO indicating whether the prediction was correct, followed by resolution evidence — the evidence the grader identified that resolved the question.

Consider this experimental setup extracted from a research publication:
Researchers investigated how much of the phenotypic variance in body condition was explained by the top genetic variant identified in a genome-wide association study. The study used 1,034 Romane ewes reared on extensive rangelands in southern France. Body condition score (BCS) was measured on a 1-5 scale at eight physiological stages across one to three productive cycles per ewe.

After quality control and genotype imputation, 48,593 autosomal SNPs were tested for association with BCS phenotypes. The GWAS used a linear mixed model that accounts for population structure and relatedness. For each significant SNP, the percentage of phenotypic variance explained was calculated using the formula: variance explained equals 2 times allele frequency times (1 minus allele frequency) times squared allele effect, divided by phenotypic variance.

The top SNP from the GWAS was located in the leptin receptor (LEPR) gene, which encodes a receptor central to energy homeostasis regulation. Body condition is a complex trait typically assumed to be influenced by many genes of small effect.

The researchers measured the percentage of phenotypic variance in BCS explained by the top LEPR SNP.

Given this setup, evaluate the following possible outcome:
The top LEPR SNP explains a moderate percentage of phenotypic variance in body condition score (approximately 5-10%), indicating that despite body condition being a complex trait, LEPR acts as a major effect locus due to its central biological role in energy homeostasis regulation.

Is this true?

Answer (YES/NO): NO